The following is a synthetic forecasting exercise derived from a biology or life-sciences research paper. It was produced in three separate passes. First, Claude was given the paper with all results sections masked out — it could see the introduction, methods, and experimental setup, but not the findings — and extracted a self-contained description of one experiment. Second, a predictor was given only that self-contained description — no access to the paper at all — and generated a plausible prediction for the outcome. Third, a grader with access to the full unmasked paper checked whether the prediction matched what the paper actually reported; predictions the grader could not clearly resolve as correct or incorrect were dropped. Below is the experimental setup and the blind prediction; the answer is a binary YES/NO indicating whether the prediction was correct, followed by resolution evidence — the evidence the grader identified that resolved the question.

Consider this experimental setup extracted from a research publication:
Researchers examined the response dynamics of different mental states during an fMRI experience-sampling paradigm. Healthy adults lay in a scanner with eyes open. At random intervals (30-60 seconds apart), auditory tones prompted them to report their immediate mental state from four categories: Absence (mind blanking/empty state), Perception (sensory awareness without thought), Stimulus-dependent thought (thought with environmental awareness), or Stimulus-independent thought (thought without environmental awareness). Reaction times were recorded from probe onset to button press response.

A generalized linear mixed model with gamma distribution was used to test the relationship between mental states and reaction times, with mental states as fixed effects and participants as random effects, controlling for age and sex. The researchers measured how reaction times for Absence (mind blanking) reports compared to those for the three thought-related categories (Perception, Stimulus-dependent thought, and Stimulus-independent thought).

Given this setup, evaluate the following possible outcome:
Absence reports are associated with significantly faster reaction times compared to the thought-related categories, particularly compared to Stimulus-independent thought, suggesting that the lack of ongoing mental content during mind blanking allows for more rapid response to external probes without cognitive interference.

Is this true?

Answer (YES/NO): NO